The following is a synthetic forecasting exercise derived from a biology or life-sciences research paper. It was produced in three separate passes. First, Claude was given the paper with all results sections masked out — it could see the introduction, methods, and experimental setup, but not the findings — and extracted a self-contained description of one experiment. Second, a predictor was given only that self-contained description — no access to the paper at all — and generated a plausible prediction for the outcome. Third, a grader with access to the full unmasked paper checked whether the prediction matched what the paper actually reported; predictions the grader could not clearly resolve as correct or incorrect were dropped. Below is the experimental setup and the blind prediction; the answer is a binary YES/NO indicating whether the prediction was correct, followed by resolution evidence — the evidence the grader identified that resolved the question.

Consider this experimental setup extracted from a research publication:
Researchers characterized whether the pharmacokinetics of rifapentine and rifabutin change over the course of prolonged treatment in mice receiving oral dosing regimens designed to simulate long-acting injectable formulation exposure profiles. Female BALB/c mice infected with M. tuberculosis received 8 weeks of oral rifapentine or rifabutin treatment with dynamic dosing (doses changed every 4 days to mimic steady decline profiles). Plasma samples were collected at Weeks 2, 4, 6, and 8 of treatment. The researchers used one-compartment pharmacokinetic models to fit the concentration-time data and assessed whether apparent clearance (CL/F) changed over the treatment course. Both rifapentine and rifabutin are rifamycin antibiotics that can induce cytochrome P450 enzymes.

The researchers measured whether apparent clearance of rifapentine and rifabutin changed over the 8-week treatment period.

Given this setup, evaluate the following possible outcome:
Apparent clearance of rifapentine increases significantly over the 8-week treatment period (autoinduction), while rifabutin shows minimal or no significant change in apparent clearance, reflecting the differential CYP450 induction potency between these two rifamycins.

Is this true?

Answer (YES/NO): NO